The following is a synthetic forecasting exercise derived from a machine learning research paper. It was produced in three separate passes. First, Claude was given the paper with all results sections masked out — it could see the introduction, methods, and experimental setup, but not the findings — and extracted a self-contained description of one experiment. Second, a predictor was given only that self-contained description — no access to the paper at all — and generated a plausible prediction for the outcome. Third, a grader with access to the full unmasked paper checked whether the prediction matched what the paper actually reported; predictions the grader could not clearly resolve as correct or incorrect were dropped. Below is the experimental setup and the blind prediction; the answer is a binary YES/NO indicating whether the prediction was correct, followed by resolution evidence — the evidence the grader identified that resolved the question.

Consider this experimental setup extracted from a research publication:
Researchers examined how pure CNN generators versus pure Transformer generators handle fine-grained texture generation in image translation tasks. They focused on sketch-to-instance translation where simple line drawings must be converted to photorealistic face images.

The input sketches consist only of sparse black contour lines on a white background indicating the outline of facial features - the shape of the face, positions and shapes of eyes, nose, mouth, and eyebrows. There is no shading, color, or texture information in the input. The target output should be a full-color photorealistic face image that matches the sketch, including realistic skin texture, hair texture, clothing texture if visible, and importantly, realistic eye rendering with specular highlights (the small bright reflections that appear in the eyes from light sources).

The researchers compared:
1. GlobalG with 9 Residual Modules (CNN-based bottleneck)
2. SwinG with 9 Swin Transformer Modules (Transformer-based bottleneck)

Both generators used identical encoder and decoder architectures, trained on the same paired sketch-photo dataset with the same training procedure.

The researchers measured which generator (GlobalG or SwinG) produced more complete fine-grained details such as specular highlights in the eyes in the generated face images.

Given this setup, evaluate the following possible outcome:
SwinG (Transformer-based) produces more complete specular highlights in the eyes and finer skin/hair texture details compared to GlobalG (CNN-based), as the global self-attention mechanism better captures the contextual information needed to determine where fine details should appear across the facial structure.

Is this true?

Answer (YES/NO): NO